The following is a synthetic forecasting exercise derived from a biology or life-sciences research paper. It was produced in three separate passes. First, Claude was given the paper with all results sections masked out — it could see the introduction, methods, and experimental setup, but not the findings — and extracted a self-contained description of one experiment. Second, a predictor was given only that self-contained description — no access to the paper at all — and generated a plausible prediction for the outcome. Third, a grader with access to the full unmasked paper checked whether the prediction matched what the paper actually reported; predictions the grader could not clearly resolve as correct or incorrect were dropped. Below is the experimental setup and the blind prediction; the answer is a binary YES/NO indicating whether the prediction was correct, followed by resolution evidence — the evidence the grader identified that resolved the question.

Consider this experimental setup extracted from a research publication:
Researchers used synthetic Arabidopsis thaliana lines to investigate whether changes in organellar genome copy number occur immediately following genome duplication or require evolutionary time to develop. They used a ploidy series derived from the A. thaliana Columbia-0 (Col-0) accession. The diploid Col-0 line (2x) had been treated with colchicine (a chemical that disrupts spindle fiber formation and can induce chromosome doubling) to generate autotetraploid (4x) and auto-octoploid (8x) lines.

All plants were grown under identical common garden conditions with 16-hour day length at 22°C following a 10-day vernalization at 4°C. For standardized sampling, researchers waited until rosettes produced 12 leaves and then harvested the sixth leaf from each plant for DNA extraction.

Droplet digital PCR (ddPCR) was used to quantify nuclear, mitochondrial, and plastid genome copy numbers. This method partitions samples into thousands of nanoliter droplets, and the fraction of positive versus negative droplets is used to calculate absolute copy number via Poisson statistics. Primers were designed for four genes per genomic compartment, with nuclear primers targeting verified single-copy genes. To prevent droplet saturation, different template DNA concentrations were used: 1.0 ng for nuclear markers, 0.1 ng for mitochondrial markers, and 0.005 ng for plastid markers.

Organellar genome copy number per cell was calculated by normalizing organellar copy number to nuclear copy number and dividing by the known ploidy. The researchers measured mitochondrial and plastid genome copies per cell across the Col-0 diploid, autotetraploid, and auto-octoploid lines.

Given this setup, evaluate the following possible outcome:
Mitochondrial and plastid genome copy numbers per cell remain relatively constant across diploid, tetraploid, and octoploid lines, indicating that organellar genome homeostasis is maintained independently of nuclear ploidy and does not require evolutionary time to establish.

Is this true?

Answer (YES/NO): NO